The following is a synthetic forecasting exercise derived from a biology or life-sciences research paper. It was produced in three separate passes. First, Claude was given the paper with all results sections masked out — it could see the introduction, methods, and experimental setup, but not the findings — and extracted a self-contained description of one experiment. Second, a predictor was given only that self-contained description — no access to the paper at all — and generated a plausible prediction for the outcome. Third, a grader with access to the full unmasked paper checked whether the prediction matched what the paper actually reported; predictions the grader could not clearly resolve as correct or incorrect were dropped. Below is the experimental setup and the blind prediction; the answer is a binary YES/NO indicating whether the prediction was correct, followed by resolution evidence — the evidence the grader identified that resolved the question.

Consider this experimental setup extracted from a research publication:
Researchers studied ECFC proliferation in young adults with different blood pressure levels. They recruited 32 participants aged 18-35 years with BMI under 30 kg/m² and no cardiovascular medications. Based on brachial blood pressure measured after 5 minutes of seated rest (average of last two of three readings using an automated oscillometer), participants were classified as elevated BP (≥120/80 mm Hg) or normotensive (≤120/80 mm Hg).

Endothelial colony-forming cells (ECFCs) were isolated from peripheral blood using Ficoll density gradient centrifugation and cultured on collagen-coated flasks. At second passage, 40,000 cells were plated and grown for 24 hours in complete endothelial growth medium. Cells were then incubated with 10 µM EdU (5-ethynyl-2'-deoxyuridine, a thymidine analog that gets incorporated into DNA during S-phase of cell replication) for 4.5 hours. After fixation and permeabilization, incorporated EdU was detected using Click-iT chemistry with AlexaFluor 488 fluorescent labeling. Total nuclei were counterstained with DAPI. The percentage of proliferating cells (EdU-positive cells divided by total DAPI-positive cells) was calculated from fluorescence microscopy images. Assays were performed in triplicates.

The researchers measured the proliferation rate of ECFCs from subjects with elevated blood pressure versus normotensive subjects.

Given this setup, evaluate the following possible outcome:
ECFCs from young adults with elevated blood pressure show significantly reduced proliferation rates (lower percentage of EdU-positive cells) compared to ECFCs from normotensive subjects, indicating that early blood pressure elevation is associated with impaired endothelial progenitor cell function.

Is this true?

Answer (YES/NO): YES